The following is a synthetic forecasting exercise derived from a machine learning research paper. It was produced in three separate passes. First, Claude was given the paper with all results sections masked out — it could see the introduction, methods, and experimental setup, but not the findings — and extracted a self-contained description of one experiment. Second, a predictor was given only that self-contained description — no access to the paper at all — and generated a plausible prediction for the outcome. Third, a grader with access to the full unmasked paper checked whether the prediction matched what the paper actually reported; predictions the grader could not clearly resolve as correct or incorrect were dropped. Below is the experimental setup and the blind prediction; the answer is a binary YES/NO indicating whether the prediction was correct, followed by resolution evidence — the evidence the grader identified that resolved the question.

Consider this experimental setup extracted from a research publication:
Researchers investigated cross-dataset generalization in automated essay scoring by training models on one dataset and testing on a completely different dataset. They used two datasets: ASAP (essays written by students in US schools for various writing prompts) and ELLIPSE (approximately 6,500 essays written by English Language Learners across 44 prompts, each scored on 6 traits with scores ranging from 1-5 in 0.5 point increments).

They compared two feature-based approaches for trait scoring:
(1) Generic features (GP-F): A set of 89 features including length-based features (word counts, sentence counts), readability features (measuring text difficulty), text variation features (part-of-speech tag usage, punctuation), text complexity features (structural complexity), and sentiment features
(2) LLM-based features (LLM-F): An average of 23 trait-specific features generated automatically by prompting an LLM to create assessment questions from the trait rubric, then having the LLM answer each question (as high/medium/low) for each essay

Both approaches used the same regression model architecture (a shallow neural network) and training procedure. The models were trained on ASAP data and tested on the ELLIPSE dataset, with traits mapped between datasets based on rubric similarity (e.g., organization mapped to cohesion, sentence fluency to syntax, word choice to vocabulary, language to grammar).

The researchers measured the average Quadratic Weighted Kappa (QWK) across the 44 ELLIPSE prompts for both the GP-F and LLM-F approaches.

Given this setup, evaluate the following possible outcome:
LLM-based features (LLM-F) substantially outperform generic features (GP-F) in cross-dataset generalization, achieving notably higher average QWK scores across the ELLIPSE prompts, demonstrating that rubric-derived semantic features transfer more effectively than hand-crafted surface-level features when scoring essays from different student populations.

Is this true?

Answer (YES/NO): NO